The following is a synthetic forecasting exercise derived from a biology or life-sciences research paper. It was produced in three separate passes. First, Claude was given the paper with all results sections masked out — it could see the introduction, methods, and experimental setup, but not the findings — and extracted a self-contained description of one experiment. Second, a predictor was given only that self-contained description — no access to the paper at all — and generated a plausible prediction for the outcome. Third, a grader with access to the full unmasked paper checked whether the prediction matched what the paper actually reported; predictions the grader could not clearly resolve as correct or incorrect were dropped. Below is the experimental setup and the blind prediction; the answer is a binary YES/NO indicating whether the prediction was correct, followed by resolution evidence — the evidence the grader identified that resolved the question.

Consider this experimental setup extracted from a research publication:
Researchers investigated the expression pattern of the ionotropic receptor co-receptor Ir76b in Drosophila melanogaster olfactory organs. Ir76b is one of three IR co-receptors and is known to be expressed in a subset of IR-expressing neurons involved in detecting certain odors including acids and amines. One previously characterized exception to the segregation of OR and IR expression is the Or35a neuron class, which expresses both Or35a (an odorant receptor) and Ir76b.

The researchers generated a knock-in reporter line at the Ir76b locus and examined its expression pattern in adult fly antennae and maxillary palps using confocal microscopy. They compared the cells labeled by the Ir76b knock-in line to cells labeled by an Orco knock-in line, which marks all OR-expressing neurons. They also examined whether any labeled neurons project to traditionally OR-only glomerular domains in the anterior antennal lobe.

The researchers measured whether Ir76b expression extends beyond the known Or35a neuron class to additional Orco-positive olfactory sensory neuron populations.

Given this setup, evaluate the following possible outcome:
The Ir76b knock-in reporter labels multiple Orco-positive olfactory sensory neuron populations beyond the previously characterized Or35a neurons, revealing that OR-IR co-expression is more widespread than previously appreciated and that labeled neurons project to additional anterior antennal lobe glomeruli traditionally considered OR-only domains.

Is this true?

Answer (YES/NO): YES